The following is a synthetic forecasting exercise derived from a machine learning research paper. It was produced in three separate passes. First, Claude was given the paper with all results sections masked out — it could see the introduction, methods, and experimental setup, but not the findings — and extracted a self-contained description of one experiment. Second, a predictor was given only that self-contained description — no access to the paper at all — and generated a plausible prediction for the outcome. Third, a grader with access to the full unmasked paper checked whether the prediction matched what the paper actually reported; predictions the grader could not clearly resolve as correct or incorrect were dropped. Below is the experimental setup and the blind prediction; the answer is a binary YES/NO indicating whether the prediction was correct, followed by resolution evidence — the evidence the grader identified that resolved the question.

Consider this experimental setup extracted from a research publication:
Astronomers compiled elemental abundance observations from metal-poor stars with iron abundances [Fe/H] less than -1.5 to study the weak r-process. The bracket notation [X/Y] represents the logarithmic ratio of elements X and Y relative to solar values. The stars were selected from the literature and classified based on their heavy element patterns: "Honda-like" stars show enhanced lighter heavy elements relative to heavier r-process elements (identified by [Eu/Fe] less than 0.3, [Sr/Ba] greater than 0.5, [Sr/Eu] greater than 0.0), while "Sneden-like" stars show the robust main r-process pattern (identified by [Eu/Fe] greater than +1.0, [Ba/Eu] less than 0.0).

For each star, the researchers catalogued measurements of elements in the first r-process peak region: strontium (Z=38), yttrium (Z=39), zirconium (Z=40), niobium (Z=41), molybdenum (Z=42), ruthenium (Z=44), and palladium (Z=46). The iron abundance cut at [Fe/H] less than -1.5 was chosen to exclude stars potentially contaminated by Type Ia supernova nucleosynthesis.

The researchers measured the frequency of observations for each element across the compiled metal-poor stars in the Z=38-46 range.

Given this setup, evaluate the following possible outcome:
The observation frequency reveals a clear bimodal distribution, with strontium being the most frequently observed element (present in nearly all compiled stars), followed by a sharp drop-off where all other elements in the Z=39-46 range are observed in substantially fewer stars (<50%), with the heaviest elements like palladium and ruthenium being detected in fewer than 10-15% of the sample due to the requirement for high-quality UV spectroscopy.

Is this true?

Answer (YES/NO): NO